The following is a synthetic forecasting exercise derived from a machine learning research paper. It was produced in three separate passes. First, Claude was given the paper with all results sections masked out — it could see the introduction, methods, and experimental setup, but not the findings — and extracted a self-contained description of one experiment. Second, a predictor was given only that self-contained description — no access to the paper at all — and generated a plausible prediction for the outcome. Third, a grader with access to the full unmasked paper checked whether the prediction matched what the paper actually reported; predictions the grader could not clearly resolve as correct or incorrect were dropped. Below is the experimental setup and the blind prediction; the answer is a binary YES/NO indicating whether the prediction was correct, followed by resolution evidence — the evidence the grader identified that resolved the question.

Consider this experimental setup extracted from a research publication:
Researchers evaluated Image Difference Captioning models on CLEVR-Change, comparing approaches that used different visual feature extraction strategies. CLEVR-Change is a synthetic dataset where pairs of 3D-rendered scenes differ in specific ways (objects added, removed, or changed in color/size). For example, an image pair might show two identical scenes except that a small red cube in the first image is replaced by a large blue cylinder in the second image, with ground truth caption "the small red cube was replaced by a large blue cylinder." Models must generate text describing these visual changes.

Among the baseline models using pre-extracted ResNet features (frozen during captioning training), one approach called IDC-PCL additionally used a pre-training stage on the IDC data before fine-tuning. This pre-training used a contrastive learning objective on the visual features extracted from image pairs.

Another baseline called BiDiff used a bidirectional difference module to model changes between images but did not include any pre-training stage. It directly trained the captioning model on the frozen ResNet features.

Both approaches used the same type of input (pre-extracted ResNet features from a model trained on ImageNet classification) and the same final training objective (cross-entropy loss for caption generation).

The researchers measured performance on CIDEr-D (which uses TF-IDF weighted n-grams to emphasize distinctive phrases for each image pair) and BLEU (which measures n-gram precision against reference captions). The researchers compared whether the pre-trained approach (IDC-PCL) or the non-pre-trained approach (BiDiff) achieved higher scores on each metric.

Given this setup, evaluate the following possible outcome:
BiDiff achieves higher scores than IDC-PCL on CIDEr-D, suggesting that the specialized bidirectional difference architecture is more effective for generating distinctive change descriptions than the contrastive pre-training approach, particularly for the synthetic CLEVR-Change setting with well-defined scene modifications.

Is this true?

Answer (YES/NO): NO